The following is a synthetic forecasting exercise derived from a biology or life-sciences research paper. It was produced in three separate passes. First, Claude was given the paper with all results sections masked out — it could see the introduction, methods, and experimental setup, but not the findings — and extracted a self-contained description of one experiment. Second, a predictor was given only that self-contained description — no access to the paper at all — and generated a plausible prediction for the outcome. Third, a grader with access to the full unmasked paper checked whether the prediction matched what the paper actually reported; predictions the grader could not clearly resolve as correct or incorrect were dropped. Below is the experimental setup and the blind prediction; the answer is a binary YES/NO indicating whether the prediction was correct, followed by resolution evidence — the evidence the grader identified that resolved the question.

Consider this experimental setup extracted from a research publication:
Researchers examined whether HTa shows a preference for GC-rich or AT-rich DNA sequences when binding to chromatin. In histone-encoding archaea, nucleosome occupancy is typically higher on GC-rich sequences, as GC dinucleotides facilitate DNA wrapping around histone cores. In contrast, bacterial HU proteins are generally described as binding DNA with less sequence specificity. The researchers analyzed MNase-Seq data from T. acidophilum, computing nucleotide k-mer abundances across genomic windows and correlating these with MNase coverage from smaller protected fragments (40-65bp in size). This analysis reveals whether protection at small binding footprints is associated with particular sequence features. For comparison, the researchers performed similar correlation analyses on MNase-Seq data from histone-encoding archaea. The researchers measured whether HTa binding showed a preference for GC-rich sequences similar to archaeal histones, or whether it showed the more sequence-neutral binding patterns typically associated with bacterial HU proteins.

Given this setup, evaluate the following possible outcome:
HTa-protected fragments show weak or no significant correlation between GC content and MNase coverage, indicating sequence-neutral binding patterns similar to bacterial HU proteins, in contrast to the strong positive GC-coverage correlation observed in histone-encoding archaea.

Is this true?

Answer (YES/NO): NO